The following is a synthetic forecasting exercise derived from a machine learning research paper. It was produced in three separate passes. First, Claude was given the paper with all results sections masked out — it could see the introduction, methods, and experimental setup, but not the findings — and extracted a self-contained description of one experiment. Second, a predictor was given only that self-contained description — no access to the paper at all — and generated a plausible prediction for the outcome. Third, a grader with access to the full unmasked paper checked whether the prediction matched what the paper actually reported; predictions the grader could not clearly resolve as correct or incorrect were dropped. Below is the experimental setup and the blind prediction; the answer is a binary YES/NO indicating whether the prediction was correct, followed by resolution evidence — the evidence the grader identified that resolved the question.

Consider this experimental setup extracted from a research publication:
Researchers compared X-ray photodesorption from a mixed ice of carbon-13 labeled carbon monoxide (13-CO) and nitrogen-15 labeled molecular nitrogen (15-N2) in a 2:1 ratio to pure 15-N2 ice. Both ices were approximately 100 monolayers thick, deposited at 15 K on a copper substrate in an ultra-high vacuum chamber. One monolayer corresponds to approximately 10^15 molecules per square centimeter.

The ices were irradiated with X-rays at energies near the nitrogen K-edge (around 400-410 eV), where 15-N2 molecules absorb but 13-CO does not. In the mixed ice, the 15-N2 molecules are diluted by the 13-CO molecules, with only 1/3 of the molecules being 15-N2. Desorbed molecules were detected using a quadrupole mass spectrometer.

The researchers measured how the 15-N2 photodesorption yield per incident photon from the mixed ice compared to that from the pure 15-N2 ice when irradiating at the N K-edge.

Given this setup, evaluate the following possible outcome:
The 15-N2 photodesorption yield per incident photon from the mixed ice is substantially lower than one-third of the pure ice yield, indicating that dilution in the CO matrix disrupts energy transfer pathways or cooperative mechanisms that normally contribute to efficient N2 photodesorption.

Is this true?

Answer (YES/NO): NO